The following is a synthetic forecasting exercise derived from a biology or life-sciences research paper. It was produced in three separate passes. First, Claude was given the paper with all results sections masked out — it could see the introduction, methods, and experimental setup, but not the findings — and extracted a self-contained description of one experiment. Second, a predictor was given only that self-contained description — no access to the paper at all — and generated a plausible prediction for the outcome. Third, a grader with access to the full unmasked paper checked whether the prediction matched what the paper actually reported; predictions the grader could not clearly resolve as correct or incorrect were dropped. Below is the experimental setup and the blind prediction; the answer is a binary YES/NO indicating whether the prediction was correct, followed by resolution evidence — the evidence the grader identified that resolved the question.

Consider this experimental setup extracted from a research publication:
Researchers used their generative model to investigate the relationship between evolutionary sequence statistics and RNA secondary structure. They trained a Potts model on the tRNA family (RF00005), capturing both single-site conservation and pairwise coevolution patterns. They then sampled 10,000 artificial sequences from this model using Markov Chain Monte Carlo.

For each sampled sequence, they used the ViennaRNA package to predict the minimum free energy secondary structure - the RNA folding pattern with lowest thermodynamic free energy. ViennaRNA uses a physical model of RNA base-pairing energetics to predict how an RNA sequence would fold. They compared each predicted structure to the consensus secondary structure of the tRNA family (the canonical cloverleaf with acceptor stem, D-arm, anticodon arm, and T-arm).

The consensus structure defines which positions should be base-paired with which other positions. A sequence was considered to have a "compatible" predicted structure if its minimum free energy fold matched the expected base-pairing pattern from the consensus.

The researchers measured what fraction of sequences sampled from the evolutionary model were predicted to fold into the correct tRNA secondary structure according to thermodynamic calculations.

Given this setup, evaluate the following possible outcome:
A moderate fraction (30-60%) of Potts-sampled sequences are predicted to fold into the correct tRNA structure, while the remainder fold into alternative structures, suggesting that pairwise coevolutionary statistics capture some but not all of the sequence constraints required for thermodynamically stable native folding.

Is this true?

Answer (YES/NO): NO